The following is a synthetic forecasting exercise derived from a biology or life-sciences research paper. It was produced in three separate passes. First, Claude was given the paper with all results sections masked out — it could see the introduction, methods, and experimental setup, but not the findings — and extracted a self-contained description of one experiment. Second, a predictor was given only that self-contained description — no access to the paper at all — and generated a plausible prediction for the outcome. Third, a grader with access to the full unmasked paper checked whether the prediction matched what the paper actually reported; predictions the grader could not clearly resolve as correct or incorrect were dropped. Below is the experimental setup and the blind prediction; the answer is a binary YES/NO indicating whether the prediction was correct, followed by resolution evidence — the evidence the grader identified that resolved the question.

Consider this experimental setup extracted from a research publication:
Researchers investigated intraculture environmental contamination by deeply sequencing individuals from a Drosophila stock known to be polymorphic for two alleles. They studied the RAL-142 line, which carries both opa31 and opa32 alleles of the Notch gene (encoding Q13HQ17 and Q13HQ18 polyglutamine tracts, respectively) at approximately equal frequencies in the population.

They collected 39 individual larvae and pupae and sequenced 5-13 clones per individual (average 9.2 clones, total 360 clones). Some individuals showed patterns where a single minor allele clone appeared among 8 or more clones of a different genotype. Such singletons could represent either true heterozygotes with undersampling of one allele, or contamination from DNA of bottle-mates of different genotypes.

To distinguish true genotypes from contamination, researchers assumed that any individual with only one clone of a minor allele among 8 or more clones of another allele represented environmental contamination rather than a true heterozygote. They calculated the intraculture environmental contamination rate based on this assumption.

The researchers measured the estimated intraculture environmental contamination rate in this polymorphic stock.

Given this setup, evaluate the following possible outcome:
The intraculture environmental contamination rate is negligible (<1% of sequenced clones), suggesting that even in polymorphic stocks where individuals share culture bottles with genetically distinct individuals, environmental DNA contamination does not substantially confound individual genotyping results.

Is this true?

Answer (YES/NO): NO